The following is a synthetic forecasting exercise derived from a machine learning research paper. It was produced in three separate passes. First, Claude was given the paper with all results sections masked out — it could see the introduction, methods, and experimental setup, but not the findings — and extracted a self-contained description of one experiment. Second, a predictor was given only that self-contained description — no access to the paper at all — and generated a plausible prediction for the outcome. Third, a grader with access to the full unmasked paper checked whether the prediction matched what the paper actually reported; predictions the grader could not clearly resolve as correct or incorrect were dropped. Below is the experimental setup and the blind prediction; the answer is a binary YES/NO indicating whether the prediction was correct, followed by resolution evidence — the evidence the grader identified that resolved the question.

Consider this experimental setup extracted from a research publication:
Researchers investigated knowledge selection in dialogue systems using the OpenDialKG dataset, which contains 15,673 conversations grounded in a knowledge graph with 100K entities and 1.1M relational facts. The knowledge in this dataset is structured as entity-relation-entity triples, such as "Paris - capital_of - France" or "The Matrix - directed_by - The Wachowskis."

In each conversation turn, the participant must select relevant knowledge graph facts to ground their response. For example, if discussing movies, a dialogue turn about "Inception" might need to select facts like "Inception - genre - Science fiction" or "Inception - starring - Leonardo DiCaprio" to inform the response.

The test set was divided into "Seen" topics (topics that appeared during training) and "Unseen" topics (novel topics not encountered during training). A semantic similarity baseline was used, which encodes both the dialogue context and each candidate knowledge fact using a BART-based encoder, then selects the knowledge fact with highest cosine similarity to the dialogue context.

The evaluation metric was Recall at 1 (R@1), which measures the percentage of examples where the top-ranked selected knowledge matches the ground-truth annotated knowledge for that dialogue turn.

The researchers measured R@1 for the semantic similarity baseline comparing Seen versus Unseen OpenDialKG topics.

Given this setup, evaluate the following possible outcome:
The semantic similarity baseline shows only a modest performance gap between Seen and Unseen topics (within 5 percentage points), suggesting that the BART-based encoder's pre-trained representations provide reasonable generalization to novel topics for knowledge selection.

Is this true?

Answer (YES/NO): YES